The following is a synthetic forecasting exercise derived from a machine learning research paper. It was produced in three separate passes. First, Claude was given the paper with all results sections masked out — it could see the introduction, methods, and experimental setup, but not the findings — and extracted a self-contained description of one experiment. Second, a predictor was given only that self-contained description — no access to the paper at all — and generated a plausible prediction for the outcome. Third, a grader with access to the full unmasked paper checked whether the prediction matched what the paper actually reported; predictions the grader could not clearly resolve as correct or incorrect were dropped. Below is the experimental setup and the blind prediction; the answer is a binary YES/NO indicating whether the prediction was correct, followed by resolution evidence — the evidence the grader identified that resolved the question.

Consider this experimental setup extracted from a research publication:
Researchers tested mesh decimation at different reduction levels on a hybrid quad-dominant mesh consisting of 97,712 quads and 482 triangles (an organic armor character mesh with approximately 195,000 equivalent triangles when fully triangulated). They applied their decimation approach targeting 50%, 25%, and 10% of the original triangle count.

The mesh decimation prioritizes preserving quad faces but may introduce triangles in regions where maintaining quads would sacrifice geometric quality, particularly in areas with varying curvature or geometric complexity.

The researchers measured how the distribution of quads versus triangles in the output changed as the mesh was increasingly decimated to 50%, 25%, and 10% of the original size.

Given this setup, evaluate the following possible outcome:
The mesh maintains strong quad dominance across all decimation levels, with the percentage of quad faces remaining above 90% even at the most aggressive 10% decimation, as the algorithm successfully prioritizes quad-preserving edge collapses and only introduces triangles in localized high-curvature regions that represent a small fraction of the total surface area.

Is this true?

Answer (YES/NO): YES